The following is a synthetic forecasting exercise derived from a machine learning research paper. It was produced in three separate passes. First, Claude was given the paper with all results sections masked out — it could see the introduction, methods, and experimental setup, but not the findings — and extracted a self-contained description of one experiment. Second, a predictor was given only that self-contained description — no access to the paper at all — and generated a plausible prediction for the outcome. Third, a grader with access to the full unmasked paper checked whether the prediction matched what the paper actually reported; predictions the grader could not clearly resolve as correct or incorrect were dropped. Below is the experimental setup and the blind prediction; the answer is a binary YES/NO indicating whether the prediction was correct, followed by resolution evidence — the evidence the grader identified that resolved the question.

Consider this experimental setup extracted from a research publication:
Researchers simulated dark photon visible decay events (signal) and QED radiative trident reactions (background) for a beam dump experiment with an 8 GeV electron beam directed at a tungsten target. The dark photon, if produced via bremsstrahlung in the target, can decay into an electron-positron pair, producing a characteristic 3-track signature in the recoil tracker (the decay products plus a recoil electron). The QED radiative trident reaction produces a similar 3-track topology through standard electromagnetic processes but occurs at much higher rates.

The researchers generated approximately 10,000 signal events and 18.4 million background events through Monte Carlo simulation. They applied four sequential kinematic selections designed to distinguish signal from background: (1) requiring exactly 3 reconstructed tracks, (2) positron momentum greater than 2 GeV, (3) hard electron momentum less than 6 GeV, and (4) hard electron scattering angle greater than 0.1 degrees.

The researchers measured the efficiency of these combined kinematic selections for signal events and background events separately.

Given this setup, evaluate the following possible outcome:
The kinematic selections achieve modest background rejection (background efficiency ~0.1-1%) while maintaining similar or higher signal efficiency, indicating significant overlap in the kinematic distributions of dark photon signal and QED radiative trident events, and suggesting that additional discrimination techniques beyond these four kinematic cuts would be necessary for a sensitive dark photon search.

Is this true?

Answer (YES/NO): YES